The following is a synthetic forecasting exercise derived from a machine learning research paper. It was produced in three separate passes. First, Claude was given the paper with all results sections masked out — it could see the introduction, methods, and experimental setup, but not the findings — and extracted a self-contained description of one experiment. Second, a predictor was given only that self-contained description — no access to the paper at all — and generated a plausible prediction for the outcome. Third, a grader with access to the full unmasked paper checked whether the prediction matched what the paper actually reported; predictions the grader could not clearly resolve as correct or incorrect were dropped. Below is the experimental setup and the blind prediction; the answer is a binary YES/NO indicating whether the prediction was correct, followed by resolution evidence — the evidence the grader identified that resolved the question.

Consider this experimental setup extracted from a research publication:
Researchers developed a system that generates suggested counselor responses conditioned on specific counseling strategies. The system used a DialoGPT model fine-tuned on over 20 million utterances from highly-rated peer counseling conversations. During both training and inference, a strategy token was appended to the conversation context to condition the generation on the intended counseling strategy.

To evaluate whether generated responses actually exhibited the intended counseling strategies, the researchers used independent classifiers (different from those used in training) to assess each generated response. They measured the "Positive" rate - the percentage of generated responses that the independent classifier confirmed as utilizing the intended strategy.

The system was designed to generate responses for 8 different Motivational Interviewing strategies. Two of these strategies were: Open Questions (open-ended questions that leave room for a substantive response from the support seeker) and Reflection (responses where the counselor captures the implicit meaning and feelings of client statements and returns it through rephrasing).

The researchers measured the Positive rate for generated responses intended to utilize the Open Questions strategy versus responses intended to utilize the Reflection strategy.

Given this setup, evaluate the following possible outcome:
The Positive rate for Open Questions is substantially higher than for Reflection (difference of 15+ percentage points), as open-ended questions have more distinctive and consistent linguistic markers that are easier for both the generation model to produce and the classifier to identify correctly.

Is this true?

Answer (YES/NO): YES